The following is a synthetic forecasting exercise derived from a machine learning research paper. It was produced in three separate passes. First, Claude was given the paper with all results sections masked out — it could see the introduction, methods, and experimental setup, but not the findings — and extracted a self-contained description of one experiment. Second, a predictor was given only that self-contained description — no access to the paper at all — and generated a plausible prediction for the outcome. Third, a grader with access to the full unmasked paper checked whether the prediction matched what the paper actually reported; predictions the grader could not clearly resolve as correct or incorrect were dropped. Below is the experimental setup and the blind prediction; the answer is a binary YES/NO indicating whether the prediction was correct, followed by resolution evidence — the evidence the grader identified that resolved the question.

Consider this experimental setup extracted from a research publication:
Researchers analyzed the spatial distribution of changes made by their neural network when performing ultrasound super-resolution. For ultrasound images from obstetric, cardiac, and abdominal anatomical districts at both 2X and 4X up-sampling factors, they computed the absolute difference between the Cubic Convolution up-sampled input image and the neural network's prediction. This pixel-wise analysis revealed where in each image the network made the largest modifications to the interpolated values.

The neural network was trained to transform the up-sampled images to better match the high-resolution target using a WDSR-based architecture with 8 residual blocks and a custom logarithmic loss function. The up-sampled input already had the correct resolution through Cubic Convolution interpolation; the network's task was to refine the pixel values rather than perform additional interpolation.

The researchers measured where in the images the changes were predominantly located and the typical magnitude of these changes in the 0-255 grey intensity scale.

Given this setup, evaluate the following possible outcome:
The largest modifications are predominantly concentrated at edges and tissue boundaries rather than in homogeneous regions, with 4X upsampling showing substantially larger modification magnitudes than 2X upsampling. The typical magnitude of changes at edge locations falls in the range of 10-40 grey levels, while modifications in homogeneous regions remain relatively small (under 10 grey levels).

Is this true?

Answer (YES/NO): NO